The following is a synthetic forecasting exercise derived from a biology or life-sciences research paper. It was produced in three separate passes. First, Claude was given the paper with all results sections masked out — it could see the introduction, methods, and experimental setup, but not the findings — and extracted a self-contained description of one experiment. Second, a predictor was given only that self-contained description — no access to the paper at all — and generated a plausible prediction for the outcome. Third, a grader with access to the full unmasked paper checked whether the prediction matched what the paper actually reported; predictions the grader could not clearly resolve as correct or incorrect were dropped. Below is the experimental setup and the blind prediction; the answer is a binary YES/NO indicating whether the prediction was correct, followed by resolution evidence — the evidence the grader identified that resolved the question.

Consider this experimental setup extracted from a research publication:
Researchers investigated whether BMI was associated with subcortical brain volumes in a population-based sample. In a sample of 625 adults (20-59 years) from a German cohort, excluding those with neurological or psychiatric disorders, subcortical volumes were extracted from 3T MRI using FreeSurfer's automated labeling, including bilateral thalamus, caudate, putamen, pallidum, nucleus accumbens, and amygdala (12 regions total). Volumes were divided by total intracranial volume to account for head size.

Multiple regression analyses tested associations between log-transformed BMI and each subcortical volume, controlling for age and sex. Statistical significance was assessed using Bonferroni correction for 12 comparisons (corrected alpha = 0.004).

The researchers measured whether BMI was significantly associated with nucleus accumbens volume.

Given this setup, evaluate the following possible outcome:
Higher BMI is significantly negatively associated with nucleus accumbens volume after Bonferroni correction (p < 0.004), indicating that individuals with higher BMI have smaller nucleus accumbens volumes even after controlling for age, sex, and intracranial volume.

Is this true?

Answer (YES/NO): NO